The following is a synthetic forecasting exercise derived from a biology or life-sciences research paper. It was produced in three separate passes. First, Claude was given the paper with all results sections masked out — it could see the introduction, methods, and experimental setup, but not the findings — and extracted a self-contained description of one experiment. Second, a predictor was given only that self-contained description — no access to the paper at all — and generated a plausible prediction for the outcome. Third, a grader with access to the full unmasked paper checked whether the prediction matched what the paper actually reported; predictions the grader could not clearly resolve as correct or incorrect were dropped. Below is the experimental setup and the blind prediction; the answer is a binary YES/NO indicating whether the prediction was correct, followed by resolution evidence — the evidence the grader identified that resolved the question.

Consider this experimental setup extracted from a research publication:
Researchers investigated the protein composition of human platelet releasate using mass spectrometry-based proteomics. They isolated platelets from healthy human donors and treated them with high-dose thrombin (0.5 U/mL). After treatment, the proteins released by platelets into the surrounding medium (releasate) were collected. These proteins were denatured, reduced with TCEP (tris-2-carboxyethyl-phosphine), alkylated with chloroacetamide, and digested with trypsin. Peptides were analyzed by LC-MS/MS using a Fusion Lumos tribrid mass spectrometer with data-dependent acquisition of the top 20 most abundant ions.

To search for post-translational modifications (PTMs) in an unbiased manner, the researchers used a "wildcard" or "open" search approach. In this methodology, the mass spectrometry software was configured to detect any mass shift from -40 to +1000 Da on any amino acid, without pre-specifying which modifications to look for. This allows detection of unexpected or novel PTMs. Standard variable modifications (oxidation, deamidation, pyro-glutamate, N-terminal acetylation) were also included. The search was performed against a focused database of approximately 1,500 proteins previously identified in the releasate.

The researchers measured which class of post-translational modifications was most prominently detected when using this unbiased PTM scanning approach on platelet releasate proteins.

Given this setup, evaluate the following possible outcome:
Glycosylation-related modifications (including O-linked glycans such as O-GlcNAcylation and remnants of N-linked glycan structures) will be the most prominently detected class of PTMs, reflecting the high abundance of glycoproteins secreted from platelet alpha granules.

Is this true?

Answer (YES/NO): NO